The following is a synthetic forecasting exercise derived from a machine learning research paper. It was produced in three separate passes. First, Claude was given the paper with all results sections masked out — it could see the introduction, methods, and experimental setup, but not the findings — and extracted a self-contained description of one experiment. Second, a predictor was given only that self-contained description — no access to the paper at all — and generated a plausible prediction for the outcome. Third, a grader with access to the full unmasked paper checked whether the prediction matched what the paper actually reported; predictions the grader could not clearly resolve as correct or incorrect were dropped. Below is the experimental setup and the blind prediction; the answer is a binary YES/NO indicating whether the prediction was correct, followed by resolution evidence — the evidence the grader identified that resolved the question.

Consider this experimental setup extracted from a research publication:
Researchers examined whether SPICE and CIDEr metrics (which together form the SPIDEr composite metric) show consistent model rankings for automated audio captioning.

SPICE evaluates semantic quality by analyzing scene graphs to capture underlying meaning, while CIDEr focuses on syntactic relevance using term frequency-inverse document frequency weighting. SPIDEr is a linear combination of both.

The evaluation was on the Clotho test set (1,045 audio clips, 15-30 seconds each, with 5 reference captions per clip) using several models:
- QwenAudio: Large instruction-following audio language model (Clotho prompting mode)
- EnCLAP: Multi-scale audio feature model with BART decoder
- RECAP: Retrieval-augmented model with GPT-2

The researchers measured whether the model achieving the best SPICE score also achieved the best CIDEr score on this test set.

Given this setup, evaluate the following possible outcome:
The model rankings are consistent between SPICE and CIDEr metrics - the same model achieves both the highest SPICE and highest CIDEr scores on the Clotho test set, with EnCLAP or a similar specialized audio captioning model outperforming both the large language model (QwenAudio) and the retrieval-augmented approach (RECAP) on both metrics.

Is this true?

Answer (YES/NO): NO